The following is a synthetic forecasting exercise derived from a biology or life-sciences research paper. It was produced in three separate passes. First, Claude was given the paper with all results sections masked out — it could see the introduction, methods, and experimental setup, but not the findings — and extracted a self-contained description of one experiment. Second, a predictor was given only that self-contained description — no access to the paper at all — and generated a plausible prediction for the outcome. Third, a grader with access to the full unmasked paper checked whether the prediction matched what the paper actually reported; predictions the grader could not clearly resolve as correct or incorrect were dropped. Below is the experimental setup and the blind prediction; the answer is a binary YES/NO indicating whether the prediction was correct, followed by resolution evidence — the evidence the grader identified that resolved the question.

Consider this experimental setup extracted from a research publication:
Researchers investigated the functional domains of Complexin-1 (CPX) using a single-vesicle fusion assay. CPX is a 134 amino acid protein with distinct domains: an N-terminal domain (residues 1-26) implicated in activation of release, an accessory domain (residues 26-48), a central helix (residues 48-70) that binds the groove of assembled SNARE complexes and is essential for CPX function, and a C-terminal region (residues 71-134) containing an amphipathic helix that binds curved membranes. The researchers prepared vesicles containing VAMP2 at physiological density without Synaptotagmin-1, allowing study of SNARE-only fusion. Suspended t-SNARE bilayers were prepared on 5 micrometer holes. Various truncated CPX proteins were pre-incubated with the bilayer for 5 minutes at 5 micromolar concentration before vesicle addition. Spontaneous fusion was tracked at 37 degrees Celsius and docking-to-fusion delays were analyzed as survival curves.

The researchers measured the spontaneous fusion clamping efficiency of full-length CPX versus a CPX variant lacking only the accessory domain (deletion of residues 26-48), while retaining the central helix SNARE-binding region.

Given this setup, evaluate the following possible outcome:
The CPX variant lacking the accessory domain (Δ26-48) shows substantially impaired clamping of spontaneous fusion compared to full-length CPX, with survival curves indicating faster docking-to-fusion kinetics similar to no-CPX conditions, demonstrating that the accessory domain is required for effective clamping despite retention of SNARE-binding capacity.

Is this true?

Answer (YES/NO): YES